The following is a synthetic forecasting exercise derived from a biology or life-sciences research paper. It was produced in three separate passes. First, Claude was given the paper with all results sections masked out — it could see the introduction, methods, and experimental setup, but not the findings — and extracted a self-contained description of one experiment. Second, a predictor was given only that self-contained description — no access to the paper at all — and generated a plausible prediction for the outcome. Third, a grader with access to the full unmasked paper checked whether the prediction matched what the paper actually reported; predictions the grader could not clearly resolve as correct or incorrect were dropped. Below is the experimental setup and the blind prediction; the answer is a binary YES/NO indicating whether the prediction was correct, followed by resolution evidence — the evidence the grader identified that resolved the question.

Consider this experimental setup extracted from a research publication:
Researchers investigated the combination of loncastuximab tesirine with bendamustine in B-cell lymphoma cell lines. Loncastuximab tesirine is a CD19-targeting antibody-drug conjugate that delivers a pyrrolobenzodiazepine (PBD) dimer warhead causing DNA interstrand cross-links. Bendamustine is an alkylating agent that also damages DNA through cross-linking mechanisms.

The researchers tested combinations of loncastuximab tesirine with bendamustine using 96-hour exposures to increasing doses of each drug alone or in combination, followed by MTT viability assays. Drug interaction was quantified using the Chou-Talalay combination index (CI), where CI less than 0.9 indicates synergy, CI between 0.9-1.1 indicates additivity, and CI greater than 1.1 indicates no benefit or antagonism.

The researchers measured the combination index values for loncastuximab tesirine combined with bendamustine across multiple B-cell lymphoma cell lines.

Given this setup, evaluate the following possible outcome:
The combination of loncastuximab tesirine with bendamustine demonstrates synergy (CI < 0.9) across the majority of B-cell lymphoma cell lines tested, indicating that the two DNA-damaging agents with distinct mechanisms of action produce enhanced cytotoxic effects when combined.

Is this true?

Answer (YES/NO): YES